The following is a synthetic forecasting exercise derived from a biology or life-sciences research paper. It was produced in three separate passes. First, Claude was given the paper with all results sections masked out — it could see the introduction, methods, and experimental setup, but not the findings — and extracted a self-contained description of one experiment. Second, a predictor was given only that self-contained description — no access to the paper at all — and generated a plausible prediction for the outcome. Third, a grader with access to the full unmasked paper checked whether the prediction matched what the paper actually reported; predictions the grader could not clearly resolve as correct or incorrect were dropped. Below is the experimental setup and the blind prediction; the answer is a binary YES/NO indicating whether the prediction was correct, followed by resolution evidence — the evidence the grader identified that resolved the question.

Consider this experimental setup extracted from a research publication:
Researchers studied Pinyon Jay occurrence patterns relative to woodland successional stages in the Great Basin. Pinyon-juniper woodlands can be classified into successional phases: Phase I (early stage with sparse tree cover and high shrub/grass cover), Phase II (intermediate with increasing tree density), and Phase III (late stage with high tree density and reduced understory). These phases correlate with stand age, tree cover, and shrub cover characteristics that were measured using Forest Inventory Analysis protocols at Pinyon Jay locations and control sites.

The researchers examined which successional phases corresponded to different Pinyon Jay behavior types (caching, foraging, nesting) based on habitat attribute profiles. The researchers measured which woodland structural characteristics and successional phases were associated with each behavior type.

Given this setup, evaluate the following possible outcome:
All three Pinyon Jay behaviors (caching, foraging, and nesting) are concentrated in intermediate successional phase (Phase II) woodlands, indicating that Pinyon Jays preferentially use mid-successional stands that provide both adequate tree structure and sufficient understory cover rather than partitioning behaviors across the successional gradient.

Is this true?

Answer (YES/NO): NO